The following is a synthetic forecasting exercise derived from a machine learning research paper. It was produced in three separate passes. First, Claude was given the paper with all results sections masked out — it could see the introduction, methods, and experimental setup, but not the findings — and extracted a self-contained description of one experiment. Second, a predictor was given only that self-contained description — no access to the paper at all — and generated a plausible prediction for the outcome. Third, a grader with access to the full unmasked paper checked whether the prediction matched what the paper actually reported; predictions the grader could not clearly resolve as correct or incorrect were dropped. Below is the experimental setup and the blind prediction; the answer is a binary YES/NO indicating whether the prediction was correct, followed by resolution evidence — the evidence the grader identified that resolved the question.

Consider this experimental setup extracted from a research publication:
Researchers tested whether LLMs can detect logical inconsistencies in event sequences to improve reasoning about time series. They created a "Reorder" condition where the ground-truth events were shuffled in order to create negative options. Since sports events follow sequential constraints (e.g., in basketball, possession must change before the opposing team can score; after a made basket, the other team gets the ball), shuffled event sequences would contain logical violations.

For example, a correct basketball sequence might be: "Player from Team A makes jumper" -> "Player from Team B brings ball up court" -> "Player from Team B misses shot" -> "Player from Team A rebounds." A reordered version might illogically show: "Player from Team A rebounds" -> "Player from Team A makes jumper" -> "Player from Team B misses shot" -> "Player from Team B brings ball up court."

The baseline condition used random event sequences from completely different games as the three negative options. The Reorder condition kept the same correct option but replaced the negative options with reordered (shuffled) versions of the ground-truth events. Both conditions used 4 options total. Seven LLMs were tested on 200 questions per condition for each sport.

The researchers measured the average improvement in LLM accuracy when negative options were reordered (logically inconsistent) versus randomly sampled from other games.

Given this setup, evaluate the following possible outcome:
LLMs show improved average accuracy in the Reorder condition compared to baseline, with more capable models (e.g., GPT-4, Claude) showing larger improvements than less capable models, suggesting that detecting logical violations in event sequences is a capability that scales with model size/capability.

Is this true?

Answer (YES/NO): NO